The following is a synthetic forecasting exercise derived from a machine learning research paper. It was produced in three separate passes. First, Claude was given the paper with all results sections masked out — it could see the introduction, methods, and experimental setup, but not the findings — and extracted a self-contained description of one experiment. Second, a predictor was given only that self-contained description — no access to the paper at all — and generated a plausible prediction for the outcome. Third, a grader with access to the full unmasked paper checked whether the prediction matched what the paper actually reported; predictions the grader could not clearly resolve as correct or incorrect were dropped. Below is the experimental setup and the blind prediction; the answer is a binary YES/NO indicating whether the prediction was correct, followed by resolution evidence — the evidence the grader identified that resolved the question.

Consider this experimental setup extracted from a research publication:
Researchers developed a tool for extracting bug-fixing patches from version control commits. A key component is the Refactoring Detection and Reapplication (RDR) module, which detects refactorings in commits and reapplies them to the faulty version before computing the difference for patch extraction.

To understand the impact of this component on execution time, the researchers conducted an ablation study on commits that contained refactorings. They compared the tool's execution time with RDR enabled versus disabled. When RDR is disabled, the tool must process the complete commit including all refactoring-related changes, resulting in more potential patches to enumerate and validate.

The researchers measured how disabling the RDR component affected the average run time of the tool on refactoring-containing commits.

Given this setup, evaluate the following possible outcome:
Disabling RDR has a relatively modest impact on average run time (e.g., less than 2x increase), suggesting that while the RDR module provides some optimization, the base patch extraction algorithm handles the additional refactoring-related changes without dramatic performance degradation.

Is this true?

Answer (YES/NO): YES